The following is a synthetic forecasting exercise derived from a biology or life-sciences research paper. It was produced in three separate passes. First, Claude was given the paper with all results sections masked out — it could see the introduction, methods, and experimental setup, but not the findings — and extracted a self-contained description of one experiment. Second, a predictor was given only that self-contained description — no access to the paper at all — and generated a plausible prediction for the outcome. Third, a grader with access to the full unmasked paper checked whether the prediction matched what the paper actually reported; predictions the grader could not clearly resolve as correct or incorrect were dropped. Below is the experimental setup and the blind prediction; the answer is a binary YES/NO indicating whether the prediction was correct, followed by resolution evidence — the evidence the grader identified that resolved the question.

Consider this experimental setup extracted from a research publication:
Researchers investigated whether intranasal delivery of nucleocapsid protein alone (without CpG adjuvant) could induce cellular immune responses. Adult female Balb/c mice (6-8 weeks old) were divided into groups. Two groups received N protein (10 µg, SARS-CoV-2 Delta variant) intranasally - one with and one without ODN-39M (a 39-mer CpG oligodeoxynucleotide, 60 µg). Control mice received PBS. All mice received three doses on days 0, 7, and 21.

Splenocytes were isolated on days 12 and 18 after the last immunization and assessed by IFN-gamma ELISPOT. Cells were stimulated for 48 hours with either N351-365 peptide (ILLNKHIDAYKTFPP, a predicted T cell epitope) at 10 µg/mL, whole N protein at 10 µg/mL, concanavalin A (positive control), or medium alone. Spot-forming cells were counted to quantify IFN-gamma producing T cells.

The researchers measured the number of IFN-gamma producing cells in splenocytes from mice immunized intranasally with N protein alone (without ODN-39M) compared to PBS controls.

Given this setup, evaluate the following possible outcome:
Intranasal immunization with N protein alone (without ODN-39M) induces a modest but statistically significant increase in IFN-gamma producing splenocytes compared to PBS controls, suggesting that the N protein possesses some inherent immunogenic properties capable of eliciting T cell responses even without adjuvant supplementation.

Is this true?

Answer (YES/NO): NO